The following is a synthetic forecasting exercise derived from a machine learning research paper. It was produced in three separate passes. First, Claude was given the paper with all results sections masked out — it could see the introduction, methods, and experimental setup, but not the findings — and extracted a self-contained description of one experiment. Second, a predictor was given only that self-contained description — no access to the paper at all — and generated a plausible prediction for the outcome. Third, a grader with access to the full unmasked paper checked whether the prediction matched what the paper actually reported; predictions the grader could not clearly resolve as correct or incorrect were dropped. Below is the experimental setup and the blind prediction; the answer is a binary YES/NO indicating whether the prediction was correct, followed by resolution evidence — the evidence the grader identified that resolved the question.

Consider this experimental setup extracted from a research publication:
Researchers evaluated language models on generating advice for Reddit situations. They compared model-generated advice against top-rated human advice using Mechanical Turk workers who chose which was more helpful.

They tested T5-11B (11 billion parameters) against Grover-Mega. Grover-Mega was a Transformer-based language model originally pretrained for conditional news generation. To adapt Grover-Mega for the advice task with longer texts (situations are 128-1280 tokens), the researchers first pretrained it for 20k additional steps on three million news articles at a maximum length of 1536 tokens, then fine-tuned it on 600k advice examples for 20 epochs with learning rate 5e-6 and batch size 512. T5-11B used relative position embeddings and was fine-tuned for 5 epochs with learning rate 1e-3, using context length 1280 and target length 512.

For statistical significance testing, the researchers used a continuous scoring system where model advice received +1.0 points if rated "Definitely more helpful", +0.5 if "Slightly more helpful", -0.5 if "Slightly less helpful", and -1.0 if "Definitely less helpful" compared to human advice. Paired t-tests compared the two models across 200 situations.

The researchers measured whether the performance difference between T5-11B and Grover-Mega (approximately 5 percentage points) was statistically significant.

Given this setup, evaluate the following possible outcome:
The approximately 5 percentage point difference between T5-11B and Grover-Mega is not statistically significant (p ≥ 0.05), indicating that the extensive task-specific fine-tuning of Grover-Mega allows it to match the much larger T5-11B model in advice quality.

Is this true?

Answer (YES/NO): NO